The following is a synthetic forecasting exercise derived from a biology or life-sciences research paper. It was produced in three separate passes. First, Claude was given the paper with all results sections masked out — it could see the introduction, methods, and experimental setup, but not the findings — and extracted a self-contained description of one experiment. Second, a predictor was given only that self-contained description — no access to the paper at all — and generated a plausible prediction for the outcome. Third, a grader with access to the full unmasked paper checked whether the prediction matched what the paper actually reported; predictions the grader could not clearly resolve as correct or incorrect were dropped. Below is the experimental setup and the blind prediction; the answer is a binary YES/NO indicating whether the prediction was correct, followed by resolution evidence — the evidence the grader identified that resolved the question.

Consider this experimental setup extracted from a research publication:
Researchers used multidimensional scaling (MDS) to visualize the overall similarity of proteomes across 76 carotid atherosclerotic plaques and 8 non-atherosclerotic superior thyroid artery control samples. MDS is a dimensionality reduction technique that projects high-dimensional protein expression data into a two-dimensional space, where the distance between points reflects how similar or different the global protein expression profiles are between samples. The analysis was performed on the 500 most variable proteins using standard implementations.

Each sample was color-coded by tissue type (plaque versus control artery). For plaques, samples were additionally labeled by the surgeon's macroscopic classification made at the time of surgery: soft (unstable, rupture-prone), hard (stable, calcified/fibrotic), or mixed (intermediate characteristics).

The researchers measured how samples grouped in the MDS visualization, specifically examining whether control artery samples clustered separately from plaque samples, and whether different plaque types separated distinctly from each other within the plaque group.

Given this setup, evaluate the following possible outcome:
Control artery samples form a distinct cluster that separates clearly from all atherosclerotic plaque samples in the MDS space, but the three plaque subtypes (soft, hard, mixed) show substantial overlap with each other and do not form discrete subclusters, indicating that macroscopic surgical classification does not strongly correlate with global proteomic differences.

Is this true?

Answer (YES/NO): NO